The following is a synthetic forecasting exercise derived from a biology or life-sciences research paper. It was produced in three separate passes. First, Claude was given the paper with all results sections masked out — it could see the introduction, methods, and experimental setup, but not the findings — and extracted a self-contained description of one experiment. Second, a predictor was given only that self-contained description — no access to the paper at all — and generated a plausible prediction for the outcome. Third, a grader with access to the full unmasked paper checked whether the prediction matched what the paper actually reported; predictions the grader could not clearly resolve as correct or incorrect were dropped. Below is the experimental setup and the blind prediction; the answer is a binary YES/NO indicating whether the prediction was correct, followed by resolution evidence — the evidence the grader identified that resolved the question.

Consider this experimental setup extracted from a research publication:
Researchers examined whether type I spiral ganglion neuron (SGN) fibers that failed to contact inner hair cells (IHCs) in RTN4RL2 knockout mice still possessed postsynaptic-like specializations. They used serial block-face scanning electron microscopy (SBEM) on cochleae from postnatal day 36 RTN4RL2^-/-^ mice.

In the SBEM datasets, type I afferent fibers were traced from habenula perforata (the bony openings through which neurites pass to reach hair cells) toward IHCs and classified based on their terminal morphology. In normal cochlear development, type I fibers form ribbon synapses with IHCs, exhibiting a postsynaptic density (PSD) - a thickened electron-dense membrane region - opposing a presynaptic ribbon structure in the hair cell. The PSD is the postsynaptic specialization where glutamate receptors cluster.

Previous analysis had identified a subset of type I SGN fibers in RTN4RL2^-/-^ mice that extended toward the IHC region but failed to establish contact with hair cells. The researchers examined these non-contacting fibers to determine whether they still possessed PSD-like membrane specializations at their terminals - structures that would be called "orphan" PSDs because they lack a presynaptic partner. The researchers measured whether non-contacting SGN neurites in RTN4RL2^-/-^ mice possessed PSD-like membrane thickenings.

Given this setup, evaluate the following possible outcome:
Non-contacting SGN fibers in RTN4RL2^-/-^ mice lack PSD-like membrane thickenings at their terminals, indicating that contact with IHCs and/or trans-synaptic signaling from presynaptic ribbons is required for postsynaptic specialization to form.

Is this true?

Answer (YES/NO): NO